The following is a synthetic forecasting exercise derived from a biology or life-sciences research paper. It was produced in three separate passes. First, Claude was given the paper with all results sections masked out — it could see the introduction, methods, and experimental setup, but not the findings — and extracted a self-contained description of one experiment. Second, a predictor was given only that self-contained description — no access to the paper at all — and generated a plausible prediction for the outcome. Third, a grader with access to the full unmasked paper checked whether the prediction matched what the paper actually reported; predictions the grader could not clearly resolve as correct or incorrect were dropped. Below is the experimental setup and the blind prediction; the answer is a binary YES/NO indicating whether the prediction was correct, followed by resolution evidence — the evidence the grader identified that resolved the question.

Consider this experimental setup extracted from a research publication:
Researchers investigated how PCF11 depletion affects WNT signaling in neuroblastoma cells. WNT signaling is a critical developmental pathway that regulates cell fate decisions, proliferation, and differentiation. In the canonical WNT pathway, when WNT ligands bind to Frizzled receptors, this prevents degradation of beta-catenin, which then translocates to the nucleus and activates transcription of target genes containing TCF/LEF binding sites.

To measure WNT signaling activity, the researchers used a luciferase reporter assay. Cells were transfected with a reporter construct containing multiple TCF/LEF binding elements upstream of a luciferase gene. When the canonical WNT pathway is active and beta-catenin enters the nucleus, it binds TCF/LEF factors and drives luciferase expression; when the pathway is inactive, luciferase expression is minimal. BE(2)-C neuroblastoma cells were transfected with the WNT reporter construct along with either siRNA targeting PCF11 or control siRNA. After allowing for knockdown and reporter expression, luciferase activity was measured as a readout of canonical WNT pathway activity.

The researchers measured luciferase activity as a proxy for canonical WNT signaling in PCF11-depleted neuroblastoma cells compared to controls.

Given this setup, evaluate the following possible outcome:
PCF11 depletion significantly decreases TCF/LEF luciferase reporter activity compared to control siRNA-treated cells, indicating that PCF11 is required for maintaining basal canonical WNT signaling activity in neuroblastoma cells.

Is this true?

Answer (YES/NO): YES